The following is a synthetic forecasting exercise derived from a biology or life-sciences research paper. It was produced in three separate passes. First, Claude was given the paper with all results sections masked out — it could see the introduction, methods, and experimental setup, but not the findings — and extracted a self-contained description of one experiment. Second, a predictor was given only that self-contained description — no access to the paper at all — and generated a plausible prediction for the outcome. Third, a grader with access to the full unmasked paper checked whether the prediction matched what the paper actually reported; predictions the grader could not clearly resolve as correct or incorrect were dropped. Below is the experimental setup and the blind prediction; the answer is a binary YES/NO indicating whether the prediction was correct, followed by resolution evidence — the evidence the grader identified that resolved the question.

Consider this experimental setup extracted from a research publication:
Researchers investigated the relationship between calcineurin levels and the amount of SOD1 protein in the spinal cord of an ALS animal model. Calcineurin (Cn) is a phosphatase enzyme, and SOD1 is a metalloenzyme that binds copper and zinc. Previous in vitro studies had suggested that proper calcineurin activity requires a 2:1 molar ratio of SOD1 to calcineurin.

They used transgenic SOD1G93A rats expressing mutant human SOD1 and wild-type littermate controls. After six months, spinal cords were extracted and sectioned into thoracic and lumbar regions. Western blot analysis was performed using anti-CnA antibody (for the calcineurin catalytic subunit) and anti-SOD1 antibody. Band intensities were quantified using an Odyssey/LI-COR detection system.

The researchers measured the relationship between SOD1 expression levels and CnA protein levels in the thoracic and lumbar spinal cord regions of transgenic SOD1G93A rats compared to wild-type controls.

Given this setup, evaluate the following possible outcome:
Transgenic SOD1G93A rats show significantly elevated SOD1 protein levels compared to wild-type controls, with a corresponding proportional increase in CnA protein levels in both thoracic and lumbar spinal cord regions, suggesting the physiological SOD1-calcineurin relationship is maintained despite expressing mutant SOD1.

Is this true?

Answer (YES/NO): NO